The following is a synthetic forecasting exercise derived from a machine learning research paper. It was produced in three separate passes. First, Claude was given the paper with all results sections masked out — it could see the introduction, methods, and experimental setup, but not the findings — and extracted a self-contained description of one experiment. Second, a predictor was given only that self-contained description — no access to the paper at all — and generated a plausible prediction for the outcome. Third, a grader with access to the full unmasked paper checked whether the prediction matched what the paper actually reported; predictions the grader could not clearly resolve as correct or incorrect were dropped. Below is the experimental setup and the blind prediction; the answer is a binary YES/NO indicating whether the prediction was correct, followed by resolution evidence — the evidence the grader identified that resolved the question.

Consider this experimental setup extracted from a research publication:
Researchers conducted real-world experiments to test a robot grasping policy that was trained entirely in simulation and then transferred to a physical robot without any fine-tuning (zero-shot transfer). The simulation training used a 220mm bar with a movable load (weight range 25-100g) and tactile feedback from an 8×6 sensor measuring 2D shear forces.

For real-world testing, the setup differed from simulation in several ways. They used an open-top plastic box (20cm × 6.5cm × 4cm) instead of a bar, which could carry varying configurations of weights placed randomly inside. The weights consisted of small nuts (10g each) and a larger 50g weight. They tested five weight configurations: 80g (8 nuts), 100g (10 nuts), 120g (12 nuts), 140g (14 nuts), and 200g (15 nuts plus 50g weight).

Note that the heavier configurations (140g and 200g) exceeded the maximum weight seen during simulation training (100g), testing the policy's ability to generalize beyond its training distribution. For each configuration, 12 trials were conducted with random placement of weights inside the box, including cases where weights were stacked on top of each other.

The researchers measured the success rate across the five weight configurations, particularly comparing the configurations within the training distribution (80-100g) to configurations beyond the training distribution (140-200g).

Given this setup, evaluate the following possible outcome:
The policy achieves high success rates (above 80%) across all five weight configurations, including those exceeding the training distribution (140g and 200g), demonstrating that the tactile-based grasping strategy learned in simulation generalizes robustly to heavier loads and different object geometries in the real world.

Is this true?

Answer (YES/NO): YES